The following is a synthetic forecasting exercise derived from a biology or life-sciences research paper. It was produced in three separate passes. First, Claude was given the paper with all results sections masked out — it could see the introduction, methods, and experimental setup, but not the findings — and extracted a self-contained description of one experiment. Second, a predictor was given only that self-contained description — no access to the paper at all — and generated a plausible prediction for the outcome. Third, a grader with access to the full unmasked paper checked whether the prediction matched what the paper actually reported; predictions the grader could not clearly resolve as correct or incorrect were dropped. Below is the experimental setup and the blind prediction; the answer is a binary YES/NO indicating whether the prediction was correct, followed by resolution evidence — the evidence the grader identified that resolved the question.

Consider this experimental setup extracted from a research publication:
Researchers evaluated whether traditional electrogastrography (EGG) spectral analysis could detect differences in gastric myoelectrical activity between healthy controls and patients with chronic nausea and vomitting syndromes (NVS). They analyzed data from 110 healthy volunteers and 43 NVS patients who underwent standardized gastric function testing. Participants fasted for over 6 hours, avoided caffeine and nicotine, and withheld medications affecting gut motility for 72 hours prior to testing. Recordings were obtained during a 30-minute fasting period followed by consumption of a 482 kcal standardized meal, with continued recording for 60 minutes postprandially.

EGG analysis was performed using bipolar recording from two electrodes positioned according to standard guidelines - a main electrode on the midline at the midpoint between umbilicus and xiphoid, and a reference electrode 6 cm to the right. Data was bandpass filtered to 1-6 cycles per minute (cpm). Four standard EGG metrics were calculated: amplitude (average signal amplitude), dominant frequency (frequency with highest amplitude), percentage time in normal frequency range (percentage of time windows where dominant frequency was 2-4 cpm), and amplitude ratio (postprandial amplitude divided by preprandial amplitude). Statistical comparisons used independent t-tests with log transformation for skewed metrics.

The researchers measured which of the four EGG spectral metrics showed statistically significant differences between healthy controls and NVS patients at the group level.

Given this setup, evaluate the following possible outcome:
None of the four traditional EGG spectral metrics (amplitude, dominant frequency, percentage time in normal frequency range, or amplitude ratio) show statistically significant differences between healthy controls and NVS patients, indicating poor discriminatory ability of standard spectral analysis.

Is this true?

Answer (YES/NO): NO